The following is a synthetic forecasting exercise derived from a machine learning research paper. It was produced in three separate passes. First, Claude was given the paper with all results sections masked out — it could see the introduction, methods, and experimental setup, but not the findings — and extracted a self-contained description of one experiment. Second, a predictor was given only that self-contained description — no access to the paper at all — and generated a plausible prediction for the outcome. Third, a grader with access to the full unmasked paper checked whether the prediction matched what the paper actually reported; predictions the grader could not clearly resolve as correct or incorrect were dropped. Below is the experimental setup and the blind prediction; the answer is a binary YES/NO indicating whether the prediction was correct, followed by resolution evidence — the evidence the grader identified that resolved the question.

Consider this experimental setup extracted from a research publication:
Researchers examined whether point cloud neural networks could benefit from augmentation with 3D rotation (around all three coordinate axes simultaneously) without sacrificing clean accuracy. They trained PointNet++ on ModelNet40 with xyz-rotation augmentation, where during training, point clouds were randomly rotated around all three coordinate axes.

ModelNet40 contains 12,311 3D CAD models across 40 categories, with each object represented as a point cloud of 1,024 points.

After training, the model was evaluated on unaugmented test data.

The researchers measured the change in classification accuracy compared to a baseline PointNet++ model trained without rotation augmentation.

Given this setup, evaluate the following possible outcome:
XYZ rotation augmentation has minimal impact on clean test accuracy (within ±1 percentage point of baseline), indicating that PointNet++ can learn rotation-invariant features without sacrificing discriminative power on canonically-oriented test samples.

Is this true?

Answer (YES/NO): YES